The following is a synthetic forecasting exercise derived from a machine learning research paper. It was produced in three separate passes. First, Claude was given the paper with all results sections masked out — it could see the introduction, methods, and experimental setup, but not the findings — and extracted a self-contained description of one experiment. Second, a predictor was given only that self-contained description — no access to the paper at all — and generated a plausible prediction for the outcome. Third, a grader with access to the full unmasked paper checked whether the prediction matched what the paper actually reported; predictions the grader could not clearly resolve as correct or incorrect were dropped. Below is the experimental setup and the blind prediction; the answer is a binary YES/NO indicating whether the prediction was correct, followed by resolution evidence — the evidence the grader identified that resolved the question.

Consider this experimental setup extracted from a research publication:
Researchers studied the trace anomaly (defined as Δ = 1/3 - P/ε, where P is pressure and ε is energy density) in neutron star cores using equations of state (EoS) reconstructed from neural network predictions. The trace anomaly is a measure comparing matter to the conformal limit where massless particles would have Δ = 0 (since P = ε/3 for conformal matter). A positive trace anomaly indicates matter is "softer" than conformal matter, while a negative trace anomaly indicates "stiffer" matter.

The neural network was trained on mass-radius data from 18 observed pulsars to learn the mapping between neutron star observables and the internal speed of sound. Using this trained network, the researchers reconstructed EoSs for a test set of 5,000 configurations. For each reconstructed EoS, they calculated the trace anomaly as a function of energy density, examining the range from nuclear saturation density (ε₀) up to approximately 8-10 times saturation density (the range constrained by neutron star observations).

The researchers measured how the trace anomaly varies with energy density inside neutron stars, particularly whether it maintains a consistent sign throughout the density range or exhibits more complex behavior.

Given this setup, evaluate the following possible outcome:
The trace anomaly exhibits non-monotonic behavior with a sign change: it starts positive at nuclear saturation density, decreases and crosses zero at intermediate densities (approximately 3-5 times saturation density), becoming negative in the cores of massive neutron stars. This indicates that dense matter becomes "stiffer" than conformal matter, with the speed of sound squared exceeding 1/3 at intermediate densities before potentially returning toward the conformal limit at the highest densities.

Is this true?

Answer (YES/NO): YES